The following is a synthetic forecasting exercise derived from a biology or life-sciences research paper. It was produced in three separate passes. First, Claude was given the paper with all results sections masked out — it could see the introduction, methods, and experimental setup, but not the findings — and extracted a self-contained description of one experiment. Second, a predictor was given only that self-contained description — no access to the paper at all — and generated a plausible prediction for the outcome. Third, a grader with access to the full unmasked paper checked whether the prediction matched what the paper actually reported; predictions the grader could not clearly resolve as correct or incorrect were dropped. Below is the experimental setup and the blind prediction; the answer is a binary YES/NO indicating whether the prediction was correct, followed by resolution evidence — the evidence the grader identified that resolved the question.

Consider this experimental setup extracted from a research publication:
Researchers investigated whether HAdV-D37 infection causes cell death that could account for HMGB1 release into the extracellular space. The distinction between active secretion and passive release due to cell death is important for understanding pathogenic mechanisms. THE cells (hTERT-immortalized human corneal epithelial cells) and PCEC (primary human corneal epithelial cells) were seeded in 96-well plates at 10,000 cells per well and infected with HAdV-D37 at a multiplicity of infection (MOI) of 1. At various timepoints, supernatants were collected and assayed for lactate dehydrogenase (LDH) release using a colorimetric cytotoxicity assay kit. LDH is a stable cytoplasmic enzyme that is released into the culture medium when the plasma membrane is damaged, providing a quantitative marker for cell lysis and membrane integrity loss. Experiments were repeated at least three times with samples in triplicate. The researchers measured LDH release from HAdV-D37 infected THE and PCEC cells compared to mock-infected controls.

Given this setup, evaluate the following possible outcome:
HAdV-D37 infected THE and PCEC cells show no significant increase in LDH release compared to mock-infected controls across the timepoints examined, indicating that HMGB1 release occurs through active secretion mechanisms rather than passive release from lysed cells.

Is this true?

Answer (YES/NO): NO